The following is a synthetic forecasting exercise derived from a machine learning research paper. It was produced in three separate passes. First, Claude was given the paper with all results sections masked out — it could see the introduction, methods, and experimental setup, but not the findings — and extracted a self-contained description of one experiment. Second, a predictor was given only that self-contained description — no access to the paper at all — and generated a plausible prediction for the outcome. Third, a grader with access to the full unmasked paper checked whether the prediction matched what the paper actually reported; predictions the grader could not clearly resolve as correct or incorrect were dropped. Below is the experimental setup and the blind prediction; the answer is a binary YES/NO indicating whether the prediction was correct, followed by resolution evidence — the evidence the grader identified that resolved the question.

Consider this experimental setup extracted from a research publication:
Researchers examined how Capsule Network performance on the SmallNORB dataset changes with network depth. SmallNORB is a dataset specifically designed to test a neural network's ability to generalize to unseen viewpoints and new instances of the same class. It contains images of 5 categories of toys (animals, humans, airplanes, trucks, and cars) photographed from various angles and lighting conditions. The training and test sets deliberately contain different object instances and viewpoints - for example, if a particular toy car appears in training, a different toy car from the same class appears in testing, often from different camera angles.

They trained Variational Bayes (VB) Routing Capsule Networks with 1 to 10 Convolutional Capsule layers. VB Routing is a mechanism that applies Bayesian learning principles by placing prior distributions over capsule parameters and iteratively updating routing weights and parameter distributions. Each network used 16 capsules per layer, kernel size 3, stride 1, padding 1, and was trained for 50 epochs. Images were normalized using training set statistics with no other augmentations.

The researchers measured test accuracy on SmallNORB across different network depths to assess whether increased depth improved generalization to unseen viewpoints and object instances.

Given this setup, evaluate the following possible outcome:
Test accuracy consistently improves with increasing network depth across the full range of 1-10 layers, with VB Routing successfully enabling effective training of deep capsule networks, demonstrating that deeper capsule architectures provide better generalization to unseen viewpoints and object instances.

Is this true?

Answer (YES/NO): NO